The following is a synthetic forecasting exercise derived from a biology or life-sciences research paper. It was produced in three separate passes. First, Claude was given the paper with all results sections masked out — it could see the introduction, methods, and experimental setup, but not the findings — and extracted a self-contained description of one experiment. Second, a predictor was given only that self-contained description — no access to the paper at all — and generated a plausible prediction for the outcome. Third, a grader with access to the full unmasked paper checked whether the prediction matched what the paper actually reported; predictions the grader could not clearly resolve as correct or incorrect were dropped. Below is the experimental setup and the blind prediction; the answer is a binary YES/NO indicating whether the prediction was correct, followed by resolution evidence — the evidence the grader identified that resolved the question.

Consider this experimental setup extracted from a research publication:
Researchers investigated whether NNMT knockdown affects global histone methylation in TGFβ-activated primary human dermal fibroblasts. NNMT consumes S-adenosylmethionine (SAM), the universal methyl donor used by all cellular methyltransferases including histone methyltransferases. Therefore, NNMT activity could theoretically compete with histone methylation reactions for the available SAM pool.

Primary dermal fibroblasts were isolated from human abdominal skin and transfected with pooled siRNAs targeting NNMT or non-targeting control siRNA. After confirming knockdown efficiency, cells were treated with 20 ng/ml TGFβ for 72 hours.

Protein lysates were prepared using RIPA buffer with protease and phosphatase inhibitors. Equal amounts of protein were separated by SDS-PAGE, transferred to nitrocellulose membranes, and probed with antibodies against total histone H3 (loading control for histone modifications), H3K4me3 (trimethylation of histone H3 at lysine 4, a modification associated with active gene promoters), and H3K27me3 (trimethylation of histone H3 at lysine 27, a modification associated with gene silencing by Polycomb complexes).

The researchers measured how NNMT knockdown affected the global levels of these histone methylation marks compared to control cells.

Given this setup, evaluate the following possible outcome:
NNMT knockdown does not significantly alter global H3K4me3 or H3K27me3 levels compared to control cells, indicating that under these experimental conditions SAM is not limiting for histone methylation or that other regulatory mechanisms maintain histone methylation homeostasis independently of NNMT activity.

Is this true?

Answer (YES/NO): NO